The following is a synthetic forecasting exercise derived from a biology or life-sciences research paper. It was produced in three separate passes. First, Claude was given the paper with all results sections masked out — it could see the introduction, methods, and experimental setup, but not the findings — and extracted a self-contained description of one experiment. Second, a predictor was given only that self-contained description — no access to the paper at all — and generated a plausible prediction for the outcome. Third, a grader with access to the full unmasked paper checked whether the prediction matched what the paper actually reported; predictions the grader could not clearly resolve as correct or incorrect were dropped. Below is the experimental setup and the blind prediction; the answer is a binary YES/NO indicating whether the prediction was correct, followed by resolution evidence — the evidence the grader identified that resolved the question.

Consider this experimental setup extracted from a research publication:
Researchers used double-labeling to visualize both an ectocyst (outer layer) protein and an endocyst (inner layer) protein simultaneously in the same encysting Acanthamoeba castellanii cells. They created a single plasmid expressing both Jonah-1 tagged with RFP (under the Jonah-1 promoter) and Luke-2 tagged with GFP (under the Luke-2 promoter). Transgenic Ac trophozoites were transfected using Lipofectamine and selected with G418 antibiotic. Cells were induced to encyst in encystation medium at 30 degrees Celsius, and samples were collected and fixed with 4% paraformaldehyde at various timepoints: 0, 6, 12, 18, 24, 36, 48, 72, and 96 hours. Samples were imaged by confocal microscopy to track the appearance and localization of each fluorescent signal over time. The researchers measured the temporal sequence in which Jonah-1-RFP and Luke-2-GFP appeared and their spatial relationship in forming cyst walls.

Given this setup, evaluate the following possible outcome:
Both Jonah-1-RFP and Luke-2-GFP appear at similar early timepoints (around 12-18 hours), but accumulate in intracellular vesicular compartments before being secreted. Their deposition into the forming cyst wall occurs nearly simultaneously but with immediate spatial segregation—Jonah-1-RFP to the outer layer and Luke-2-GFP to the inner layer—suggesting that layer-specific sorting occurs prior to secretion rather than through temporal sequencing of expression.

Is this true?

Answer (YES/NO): NO